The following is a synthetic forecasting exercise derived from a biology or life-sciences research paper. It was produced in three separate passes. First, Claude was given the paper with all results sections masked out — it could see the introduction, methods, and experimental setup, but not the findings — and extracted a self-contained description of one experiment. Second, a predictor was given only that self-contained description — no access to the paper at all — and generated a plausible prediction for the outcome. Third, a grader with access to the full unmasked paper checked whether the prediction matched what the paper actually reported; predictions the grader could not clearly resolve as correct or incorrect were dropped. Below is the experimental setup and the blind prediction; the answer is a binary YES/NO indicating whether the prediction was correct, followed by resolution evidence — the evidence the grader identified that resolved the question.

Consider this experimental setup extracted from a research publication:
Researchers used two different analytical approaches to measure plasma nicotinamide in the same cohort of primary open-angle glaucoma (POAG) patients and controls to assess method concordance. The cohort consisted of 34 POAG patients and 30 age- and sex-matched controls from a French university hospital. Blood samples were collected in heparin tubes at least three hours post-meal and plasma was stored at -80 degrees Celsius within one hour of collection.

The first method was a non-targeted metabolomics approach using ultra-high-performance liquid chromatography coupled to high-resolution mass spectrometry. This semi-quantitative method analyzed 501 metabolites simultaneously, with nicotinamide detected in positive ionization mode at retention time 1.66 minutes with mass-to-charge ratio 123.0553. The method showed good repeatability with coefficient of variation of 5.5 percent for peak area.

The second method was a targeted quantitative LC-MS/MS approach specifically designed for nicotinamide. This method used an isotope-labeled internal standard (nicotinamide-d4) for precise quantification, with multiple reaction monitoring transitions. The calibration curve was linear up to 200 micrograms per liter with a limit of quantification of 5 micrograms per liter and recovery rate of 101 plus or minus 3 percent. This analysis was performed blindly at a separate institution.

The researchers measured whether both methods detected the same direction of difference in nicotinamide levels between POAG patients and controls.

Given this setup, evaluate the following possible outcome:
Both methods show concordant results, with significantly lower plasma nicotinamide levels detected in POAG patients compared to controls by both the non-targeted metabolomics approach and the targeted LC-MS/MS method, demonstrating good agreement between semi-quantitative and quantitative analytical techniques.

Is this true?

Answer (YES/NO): YES